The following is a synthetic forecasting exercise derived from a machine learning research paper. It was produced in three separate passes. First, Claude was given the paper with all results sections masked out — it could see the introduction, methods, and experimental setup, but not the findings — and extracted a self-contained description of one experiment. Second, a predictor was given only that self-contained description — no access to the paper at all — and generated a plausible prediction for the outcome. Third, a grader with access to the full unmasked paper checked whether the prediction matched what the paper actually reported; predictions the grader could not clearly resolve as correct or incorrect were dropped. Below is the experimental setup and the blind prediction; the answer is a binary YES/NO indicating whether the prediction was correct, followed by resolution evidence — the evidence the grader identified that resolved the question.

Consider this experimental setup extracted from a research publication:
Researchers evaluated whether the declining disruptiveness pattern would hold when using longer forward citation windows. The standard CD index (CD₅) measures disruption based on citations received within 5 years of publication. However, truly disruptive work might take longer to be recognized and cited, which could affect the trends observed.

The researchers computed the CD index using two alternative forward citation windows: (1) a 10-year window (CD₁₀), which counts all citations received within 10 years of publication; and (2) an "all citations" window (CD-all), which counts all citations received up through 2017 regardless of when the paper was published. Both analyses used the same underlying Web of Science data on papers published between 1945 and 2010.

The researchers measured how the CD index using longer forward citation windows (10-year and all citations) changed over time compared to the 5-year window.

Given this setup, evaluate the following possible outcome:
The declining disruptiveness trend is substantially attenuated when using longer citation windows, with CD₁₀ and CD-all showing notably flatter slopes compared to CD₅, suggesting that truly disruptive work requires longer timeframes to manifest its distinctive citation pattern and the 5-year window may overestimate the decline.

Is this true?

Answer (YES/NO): NO